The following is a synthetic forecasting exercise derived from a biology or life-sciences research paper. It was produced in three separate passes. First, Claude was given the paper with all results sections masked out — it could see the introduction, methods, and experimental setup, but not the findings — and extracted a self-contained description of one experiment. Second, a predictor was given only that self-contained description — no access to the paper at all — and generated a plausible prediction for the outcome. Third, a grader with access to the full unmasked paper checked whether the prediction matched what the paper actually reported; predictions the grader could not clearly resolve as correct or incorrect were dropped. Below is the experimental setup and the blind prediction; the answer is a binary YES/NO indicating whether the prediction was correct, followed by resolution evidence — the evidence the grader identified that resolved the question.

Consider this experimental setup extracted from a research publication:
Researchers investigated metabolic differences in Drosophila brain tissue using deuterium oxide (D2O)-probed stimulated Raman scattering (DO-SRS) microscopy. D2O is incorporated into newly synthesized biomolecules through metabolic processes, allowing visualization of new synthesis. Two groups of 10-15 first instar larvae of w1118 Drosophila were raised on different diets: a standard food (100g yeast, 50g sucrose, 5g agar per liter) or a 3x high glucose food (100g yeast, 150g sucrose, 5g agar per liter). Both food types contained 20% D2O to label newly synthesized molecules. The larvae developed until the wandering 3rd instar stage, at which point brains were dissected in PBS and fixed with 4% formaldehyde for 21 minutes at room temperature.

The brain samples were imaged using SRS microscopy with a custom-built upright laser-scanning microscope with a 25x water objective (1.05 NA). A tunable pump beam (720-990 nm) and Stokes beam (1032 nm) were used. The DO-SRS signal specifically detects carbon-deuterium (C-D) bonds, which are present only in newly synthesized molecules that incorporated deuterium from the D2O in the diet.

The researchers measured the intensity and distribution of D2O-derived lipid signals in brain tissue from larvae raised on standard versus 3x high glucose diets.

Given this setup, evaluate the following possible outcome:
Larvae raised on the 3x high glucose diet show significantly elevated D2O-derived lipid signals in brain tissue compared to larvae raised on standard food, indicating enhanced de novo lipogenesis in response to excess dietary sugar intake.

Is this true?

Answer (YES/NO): YES